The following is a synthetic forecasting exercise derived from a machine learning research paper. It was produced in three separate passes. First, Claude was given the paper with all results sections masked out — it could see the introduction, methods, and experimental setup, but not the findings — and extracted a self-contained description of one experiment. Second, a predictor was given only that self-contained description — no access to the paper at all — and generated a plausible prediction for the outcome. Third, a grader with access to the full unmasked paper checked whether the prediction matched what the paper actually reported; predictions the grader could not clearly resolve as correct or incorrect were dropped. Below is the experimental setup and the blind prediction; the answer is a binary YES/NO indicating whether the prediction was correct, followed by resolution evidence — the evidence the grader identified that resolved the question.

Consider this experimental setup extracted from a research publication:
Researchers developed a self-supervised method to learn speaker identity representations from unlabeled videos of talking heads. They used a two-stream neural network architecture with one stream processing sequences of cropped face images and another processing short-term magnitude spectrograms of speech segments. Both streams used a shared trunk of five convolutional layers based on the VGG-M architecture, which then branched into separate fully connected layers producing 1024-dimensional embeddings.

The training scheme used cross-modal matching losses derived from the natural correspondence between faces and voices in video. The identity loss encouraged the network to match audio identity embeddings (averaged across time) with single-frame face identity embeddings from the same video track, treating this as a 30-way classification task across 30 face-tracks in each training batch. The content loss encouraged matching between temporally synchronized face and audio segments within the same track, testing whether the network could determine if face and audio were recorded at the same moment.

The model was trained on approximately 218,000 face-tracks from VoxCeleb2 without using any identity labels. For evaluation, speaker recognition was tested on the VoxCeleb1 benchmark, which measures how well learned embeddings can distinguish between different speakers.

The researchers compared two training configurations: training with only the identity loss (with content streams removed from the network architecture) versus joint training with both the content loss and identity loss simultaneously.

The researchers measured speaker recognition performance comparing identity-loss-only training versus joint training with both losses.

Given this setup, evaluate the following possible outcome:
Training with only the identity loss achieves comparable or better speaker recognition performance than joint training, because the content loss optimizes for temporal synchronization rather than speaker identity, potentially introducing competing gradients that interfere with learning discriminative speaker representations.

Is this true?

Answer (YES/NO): NO